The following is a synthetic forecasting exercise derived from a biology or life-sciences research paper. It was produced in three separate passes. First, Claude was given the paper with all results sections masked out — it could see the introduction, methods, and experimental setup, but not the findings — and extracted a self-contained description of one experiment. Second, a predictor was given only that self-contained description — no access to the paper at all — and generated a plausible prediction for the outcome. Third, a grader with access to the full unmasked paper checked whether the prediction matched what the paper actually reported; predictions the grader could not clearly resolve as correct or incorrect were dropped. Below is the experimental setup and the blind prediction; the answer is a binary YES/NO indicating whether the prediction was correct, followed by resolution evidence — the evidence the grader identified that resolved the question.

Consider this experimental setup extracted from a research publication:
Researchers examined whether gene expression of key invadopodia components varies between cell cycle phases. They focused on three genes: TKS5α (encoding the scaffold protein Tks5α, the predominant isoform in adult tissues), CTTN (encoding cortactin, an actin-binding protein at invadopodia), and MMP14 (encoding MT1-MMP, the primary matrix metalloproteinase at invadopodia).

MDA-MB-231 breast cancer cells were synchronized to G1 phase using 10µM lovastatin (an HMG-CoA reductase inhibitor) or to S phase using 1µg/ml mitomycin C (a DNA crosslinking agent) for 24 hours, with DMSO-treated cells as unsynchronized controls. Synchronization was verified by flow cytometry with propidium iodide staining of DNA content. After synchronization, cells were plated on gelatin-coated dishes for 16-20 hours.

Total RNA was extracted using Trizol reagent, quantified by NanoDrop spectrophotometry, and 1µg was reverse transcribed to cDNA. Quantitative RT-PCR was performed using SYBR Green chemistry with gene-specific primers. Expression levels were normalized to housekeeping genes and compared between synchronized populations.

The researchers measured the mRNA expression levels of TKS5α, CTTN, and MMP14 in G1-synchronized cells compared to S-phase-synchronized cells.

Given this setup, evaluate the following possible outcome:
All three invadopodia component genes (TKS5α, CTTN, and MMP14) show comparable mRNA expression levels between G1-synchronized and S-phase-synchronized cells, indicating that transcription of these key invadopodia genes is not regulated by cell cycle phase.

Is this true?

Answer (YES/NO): NO